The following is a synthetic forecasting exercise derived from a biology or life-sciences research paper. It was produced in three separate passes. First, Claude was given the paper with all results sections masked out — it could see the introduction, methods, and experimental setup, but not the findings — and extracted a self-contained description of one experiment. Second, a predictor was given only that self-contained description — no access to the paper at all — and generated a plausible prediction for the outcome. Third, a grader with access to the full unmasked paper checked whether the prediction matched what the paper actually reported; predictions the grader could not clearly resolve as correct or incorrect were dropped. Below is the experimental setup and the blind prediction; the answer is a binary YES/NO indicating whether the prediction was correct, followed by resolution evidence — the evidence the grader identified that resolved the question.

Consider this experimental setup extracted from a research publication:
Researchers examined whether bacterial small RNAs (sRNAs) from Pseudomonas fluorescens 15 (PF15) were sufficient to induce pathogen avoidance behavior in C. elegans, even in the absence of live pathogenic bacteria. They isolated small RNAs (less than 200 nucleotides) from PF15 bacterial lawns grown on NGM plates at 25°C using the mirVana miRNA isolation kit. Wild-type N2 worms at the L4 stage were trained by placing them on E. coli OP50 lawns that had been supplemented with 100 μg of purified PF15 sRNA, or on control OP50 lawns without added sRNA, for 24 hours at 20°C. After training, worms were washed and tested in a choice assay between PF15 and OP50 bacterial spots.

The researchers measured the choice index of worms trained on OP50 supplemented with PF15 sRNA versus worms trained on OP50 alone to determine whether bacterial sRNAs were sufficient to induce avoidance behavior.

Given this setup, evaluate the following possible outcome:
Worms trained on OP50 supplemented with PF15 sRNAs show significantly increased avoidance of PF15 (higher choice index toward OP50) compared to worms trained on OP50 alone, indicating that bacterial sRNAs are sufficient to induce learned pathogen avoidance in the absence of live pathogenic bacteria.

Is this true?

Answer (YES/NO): YES